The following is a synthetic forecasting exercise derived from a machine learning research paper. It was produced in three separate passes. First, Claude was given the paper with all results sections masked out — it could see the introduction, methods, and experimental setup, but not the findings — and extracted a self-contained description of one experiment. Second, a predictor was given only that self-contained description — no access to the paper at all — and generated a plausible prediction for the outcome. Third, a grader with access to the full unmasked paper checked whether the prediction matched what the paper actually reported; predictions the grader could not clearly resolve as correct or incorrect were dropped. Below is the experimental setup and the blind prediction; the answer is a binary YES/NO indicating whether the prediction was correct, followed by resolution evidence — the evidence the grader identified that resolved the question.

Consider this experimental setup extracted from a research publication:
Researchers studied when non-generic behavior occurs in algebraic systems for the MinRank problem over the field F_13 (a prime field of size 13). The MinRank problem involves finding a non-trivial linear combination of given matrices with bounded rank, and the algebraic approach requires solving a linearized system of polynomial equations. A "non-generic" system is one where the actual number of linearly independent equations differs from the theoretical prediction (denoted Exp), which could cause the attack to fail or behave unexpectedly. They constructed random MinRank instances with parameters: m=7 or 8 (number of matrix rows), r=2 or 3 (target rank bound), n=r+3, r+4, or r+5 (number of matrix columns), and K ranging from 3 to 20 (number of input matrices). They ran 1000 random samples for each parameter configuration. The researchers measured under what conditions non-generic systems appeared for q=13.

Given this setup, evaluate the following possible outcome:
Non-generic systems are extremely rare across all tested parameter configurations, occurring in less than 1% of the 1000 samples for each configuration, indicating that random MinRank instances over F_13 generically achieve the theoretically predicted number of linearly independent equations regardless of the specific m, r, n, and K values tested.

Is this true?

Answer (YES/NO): NO